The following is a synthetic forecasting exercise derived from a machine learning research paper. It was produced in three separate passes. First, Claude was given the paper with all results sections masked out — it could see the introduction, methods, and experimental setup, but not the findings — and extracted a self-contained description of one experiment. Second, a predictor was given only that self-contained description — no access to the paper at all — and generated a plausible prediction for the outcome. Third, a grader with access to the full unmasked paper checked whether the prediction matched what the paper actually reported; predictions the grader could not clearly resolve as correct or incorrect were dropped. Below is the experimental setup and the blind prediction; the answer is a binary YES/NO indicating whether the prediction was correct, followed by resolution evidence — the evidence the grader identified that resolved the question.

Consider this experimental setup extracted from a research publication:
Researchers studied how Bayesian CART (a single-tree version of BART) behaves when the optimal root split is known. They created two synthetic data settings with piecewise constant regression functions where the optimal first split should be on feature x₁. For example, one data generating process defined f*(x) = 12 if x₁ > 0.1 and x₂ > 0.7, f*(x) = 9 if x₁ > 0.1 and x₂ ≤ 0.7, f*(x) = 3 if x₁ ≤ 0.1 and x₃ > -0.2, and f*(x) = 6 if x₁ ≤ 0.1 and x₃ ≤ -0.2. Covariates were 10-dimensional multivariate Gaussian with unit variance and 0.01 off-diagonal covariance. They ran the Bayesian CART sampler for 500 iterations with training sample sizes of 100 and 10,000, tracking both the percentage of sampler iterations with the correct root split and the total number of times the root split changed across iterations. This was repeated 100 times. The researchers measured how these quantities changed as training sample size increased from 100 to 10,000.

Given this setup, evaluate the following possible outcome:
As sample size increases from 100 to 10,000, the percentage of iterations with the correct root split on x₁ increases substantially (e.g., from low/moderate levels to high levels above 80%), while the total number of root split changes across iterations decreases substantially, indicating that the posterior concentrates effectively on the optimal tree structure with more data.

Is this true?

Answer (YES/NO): NO